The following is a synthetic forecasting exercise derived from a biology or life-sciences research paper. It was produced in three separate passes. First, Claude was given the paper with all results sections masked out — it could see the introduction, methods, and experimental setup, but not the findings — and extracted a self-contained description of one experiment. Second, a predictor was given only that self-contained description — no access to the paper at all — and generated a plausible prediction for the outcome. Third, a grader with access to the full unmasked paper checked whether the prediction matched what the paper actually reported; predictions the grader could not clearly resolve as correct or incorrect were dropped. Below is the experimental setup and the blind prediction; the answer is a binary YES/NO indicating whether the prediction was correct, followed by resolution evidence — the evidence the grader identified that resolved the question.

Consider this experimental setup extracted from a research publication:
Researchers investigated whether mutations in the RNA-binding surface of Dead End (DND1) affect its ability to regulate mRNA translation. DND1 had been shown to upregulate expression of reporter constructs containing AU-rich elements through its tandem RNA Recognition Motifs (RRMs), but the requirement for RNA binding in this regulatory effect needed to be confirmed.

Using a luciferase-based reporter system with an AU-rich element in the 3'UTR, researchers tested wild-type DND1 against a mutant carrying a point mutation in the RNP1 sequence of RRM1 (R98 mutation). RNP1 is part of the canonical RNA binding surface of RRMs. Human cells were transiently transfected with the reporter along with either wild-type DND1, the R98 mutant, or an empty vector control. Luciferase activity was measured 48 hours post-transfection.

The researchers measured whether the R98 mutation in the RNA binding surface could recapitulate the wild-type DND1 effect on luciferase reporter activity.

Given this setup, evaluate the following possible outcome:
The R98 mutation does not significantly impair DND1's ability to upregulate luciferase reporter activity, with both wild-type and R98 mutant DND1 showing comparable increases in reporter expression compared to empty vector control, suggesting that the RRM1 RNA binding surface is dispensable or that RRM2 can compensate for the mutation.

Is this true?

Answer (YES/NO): NO